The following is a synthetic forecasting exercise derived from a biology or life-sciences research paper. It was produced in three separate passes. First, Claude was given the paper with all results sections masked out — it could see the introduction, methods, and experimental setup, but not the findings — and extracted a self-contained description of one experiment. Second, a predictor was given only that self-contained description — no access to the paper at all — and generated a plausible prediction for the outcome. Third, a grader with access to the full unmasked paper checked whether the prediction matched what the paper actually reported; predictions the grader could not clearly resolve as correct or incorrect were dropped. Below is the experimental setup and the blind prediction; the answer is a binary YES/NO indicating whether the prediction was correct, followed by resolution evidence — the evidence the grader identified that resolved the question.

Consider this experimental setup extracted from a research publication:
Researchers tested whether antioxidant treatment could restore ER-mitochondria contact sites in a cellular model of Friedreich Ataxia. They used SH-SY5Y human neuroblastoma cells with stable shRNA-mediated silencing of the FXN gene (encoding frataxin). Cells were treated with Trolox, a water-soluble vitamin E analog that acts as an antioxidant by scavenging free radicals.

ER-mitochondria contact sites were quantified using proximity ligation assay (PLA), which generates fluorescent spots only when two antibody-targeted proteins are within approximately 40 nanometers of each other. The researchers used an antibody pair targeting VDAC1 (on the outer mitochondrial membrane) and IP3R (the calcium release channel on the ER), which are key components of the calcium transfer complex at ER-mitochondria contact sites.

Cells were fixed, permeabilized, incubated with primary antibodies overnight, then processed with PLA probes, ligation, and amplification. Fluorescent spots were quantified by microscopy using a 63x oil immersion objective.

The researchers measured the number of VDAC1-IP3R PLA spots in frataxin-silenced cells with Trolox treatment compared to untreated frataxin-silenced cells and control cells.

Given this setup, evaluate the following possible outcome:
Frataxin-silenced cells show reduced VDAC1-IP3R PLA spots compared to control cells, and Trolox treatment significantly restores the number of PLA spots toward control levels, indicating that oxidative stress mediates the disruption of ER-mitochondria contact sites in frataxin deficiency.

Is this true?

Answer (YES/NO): YES